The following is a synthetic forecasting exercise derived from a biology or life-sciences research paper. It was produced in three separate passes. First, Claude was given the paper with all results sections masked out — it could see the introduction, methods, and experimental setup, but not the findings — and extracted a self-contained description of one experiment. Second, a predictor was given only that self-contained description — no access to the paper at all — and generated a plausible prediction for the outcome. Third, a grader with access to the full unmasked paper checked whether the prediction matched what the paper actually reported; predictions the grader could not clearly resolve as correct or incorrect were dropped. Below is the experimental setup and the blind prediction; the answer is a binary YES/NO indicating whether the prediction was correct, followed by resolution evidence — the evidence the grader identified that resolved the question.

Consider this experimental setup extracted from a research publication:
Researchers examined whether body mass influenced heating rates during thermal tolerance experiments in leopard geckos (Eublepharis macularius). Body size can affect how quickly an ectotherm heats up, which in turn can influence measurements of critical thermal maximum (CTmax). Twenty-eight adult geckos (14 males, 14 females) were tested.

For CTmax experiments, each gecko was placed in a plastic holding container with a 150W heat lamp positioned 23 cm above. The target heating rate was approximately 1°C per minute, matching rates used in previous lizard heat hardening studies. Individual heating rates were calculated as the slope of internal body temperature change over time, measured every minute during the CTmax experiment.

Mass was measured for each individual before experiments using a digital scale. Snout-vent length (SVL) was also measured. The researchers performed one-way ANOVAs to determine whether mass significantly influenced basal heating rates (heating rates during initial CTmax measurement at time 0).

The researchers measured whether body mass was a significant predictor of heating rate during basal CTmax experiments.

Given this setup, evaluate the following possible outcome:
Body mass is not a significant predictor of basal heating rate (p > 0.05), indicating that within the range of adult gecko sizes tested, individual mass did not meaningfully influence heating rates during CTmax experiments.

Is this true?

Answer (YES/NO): YES